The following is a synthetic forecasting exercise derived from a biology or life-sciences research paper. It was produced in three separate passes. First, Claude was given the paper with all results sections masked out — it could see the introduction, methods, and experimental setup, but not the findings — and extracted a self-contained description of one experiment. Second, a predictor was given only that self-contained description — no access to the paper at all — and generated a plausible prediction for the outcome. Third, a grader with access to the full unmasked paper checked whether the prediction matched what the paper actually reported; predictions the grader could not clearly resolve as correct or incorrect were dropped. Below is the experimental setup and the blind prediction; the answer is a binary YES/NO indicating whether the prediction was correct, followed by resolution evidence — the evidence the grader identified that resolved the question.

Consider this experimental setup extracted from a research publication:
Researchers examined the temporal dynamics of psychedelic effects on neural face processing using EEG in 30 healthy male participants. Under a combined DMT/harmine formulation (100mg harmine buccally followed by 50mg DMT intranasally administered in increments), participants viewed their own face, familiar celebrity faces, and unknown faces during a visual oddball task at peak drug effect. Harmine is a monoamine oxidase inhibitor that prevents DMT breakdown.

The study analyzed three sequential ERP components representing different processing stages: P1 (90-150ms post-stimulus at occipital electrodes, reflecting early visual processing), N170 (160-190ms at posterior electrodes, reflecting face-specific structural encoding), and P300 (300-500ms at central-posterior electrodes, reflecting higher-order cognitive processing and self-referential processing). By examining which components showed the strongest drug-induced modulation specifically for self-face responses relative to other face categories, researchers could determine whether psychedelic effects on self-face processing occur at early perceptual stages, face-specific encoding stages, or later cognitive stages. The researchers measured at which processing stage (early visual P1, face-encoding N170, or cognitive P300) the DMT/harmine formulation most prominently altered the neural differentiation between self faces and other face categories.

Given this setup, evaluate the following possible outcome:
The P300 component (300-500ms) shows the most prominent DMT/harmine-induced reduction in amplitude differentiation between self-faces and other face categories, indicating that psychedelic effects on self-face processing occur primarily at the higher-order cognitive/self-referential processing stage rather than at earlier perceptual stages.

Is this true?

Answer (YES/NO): YES